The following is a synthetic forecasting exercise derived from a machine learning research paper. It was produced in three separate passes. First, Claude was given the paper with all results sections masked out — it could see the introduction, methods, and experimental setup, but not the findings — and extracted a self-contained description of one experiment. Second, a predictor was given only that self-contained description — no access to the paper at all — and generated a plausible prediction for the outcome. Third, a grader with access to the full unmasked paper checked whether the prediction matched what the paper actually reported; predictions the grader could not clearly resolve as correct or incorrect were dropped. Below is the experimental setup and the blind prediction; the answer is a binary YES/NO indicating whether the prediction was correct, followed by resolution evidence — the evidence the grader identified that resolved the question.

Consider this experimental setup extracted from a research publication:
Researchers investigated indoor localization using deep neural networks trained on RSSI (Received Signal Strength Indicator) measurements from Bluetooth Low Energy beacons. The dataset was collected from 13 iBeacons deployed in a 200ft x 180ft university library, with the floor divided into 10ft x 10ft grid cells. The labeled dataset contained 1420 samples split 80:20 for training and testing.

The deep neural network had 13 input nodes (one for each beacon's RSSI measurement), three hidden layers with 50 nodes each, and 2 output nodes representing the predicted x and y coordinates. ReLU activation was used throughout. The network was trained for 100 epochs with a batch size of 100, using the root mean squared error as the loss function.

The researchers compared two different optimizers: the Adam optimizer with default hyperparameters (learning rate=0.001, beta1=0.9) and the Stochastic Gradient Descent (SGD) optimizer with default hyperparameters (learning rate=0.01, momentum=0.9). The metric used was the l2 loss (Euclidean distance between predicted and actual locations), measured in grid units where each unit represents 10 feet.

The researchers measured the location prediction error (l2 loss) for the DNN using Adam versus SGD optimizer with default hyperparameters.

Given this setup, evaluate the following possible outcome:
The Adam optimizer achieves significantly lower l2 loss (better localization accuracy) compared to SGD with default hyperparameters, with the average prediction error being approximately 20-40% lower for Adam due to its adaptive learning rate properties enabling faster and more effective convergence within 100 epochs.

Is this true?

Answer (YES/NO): NO